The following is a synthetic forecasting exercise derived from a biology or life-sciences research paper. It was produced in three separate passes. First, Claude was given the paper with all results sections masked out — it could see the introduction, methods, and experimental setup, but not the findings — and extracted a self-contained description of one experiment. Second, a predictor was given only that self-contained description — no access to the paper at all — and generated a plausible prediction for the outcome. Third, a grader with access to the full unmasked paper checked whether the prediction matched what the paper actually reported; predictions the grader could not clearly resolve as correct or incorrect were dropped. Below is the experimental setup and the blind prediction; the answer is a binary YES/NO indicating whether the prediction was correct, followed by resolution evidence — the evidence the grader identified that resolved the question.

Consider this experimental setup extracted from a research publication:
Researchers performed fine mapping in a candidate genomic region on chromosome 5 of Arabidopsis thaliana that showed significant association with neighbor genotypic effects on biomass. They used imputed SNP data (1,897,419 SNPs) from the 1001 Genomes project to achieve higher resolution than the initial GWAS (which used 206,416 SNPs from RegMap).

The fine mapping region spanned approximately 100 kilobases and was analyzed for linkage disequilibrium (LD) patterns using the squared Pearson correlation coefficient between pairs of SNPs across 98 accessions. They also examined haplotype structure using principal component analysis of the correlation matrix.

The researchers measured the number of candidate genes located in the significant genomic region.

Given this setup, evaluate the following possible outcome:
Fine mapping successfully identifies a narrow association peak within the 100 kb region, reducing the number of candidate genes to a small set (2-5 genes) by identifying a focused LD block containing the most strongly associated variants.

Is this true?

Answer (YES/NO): NO